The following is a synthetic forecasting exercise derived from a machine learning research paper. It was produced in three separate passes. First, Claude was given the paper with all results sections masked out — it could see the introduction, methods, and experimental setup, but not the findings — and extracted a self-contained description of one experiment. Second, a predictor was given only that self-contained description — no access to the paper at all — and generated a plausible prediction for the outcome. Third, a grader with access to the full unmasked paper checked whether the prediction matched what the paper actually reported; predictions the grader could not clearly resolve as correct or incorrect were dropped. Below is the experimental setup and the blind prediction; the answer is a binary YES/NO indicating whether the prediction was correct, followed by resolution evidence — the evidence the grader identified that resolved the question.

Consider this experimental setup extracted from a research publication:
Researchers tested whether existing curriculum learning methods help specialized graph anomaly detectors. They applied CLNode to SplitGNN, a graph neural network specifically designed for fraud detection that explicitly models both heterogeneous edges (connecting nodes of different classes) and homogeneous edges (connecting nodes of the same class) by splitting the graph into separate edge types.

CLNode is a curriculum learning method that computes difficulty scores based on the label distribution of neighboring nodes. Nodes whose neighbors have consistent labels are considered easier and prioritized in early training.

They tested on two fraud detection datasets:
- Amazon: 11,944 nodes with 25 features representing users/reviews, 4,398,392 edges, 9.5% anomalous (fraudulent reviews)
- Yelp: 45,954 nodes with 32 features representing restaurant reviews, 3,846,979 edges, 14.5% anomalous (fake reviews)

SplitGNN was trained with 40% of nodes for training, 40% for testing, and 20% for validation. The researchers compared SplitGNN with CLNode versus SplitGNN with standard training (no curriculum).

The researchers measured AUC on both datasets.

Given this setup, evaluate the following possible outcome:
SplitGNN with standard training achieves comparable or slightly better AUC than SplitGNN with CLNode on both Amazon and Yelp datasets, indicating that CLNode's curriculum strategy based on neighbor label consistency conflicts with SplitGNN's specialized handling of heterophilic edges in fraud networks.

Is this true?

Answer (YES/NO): YES